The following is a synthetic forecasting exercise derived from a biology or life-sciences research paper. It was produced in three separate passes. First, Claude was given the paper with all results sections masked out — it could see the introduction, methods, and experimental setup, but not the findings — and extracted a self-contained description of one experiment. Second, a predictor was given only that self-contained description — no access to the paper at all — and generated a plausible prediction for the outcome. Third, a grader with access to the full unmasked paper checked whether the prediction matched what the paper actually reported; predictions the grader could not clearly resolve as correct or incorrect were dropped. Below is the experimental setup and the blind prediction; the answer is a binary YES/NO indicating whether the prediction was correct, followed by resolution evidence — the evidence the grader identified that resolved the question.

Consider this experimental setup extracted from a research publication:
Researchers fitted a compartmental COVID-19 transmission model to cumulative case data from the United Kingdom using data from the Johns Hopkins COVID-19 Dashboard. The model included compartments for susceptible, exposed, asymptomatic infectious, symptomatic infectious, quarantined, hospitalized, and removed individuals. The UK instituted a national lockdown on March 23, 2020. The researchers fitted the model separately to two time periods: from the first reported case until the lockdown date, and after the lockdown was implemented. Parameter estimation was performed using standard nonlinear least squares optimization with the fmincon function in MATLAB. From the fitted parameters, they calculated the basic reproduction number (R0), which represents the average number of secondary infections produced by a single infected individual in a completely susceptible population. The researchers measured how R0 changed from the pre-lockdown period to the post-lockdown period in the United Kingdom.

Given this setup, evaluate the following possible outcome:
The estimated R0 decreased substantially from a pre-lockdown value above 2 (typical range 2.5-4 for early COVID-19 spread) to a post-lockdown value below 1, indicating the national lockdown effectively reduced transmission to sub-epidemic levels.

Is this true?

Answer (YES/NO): NO